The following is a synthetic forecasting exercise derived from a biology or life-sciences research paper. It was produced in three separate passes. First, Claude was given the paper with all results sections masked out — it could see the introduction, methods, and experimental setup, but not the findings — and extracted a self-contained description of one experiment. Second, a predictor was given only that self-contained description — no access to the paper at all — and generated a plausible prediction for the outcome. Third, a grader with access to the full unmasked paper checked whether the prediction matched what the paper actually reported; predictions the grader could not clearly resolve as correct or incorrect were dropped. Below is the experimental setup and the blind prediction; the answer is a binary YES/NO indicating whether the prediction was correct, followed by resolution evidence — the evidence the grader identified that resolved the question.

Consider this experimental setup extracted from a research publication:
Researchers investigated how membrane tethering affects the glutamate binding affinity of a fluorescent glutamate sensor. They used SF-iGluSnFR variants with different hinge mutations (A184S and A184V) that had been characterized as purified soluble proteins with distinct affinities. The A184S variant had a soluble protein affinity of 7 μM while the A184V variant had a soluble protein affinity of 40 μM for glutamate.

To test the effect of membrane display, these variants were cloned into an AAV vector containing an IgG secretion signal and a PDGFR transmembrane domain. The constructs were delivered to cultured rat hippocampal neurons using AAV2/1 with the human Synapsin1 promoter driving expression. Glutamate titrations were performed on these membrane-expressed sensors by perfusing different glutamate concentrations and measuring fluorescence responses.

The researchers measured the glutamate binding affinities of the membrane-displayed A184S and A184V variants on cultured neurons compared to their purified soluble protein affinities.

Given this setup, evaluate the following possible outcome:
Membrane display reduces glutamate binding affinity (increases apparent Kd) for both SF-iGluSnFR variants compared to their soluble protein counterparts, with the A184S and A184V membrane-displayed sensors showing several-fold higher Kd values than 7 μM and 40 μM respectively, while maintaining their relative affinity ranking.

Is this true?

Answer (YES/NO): NO